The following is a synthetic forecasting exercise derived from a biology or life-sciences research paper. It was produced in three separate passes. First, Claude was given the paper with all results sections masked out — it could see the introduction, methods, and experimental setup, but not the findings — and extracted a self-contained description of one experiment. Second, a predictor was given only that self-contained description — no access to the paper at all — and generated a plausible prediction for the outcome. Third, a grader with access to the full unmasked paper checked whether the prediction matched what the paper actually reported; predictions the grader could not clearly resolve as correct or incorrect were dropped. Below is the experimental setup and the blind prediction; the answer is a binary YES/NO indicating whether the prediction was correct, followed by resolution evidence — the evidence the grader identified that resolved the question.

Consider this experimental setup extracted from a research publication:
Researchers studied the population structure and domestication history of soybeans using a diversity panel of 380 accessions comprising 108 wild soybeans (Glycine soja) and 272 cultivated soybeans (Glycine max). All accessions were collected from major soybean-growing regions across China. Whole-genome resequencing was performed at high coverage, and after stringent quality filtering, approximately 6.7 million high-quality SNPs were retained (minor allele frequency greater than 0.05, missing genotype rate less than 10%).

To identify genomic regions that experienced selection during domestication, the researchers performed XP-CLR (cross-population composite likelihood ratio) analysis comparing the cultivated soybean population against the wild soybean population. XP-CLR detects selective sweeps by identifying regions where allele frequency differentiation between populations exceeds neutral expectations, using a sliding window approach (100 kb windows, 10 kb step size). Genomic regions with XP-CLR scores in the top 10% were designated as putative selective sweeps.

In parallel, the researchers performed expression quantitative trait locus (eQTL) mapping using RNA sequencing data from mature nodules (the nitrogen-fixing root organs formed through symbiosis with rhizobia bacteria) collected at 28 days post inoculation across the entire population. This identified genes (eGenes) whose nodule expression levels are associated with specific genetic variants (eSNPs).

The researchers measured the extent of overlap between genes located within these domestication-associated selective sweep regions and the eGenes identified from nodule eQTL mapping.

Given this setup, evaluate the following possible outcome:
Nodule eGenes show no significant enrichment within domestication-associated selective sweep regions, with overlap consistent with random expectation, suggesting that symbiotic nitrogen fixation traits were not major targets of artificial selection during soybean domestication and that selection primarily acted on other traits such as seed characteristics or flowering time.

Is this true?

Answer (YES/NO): NO